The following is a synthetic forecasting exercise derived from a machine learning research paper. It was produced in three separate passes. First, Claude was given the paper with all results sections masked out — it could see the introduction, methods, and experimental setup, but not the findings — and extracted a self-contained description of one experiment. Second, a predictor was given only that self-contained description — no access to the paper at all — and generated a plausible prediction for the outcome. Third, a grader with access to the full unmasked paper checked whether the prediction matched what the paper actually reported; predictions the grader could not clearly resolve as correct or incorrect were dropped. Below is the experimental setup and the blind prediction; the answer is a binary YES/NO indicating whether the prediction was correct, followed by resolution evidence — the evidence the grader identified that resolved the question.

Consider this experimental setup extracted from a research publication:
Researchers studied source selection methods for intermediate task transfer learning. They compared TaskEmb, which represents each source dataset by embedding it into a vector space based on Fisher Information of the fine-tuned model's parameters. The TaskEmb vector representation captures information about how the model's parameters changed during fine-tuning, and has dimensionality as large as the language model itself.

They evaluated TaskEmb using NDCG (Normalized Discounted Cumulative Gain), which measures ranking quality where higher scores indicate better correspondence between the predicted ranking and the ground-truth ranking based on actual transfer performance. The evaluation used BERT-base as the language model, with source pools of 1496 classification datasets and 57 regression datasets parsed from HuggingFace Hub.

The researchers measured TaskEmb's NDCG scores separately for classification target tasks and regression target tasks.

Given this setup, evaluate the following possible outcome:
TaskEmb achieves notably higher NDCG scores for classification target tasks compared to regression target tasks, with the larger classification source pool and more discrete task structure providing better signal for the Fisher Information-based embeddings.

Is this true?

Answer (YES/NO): NO